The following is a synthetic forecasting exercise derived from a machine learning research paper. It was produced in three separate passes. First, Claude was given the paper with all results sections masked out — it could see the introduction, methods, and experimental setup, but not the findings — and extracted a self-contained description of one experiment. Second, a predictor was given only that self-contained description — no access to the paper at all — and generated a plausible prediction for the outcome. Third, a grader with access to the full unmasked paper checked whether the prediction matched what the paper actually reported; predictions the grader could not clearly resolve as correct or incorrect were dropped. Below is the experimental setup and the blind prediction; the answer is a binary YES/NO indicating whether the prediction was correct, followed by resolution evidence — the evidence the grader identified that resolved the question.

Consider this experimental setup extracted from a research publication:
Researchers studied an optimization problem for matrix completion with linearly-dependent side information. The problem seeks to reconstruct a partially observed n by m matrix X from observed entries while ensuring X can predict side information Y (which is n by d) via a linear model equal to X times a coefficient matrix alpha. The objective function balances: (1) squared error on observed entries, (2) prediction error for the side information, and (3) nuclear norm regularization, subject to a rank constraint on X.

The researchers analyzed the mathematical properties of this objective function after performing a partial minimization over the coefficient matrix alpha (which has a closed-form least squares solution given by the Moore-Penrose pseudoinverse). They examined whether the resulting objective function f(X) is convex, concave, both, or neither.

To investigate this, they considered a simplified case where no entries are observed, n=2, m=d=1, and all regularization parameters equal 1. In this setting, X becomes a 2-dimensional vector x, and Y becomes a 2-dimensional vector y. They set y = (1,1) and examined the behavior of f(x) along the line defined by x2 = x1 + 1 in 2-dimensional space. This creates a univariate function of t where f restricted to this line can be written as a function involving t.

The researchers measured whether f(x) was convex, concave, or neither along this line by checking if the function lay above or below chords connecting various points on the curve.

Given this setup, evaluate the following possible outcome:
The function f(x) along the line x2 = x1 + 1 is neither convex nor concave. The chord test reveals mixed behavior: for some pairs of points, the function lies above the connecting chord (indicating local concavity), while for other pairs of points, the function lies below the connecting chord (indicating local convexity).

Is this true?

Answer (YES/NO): YES